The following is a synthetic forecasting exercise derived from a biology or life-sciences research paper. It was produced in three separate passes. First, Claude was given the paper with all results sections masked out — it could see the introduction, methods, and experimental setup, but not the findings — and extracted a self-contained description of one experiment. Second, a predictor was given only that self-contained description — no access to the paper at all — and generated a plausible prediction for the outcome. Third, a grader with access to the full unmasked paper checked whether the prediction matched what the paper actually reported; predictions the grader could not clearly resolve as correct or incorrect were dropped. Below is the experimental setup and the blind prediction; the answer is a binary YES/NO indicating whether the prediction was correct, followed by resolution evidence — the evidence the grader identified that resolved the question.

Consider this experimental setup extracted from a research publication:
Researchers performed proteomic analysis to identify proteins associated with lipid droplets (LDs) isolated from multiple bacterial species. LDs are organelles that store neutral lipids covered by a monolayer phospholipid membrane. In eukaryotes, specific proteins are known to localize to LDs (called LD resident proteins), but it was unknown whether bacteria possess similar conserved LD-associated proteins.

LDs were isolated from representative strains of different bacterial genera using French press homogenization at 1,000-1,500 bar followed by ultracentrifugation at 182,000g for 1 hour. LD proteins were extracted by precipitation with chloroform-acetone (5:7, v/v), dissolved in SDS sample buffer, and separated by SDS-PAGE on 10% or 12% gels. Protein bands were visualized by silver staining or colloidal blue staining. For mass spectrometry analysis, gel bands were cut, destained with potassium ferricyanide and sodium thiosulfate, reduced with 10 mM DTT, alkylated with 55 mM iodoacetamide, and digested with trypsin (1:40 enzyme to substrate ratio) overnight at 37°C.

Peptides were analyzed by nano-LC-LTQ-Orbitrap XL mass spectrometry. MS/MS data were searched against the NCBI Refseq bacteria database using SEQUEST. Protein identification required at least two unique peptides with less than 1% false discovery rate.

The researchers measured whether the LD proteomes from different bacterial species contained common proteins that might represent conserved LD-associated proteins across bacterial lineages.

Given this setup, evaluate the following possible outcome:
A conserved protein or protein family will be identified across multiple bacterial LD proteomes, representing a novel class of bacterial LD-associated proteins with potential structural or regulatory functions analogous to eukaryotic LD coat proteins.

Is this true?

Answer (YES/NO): YES